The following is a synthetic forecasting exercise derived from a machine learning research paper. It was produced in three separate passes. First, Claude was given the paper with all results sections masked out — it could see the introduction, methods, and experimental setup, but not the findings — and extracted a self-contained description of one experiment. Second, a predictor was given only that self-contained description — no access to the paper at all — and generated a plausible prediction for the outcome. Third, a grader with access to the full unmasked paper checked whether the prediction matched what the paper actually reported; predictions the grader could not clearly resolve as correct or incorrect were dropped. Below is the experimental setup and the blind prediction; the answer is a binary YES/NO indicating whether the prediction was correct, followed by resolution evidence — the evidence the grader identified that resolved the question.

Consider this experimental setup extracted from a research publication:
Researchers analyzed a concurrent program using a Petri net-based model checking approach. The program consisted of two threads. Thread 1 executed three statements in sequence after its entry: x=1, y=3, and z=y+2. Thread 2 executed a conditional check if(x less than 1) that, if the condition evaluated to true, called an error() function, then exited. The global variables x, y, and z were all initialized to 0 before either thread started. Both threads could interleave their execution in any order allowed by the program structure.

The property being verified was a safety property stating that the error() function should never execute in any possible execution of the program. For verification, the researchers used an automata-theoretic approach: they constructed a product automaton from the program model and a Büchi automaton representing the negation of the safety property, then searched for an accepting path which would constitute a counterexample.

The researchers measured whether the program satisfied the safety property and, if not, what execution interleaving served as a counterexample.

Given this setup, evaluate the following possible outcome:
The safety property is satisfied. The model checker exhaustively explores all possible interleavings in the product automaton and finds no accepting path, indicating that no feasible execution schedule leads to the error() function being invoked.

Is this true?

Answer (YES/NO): NO